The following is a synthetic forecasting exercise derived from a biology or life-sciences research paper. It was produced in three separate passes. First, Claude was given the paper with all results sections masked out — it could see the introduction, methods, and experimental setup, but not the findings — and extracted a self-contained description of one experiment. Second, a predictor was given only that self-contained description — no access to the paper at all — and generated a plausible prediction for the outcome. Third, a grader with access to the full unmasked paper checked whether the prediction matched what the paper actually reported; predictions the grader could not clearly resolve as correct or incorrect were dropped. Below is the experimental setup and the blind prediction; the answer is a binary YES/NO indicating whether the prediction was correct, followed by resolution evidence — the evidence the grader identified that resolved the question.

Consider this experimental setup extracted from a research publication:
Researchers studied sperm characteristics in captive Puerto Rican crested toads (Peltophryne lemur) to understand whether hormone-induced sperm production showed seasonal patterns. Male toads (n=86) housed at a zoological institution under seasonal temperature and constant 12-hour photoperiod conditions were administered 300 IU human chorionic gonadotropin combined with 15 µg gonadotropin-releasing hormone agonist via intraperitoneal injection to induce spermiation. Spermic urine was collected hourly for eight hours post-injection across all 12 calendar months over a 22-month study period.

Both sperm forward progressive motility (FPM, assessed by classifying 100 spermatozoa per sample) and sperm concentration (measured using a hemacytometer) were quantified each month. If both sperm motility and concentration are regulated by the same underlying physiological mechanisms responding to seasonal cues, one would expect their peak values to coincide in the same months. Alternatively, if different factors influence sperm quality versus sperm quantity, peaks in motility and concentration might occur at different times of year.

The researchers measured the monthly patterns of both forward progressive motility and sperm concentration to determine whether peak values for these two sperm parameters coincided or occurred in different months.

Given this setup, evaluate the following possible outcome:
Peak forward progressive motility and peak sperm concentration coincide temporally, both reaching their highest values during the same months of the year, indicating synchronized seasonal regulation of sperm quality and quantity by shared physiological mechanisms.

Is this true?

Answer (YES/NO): NO